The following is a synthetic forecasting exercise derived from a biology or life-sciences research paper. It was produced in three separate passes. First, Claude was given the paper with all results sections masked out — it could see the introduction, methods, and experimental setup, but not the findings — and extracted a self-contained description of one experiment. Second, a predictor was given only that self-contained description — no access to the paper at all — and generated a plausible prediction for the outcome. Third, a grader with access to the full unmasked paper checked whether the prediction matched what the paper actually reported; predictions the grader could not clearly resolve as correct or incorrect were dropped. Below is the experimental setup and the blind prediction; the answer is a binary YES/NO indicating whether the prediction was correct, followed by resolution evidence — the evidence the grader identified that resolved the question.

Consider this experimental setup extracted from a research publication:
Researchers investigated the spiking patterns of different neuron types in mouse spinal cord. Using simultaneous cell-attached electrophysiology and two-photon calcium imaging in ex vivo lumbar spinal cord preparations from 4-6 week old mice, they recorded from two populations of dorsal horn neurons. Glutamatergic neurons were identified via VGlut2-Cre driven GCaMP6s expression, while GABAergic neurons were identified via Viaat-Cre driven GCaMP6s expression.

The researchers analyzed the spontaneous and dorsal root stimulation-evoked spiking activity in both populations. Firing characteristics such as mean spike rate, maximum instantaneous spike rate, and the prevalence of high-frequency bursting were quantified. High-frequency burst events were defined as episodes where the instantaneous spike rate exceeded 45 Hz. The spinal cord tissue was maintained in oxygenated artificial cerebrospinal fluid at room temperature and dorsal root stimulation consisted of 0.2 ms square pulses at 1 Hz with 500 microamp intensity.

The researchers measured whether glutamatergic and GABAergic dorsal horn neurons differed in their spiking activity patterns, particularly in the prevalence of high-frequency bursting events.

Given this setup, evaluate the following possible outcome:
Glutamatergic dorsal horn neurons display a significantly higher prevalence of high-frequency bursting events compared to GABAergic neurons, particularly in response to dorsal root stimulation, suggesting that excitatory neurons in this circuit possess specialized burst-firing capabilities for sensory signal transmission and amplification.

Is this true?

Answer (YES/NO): NO